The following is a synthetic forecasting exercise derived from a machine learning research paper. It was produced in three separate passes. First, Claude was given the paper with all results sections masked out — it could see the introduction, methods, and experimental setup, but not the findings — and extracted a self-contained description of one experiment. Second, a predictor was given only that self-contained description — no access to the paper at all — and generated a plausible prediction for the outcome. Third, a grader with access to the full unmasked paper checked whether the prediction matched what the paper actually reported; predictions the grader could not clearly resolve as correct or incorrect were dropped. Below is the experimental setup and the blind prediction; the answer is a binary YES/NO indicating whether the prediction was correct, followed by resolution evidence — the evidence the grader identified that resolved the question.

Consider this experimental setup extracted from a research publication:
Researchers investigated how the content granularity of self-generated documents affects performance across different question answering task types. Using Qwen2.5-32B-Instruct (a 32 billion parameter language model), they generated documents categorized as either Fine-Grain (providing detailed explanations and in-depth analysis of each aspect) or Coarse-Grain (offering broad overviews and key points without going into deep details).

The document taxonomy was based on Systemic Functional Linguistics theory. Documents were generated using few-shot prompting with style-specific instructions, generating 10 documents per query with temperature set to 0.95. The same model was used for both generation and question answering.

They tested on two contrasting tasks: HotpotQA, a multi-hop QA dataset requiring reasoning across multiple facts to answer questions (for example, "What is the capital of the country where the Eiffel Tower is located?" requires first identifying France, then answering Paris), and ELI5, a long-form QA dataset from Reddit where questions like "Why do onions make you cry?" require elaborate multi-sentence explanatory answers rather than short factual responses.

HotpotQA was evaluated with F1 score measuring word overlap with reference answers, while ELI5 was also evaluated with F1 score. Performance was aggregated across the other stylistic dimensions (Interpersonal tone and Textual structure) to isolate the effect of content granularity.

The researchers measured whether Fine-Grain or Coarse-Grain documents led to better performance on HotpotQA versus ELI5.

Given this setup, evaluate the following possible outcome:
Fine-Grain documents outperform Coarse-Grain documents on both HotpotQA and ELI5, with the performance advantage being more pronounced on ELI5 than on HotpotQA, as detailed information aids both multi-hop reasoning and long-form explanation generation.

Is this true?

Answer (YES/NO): NO